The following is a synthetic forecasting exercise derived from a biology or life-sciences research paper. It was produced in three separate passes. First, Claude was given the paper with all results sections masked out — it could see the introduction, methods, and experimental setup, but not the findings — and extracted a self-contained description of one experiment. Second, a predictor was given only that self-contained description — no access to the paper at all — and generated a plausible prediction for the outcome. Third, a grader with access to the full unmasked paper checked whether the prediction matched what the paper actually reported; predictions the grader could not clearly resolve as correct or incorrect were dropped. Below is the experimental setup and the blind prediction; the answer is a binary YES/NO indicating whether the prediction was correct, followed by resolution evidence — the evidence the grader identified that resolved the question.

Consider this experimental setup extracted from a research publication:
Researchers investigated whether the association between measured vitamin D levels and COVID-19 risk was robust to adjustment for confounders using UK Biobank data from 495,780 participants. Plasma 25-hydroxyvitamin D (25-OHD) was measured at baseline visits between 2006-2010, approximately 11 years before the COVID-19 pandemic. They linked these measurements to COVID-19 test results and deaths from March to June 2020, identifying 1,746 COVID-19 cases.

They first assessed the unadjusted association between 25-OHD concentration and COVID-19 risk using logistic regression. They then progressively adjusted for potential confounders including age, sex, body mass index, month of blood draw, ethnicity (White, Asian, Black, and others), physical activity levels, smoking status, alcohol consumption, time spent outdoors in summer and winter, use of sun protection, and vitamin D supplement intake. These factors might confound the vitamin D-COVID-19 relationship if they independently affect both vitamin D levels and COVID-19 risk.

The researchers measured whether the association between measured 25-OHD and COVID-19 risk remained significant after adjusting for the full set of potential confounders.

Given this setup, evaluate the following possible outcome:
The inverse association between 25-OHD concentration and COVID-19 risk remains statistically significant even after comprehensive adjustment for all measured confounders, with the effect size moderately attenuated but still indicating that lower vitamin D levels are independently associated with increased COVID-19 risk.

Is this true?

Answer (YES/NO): NO